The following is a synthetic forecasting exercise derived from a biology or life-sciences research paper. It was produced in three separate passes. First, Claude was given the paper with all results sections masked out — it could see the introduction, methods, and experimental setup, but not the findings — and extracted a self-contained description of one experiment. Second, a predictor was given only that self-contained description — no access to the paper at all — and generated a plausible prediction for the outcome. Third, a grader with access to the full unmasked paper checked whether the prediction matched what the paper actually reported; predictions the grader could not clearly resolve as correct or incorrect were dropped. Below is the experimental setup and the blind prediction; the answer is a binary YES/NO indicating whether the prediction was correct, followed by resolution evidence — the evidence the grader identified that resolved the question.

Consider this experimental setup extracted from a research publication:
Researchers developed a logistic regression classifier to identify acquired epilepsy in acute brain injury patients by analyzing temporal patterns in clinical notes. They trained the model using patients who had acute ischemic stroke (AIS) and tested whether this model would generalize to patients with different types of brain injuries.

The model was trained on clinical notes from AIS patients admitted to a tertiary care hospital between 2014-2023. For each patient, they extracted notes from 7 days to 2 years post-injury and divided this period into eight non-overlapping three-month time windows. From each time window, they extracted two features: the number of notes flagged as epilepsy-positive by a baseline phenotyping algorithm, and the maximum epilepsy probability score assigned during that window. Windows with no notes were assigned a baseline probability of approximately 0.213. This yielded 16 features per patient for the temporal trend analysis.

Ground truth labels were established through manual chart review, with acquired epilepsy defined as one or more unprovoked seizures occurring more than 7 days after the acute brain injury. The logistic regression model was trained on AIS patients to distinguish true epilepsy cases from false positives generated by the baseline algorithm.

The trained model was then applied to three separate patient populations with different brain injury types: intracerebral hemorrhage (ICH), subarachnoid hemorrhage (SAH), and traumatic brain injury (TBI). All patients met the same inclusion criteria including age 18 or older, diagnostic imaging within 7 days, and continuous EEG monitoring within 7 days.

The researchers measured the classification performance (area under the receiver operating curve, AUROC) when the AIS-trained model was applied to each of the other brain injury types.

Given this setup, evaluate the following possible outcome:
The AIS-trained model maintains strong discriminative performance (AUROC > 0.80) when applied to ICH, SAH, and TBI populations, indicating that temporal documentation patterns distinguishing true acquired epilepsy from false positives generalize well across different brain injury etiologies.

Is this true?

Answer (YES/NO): YES